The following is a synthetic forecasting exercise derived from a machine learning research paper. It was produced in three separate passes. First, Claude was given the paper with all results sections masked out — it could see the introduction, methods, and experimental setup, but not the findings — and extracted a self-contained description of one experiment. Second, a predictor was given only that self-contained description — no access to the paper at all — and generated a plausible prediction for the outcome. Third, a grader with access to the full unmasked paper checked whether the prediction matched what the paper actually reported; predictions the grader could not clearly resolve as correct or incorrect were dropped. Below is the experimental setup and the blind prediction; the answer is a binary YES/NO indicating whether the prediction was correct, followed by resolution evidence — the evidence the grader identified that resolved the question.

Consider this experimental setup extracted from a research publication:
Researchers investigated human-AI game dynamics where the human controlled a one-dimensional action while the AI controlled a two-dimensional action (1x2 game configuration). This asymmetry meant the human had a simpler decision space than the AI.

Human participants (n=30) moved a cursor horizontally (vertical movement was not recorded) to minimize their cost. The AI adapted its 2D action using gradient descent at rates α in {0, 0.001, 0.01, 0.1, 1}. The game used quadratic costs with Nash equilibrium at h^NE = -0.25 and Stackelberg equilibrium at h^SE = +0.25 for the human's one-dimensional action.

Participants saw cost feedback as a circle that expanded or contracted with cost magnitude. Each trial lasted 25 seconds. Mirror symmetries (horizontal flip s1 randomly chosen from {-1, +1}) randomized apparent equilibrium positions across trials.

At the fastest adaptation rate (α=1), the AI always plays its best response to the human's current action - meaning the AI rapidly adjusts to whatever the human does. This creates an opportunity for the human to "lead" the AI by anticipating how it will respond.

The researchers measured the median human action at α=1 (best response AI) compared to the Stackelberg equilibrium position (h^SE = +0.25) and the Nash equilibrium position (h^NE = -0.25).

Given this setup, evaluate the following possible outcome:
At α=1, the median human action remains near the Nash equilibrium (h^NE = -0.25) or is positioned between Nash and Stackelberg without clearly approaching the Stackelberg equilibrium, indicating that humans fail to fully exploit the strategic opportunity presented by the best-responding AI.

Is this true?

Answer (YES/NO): NO